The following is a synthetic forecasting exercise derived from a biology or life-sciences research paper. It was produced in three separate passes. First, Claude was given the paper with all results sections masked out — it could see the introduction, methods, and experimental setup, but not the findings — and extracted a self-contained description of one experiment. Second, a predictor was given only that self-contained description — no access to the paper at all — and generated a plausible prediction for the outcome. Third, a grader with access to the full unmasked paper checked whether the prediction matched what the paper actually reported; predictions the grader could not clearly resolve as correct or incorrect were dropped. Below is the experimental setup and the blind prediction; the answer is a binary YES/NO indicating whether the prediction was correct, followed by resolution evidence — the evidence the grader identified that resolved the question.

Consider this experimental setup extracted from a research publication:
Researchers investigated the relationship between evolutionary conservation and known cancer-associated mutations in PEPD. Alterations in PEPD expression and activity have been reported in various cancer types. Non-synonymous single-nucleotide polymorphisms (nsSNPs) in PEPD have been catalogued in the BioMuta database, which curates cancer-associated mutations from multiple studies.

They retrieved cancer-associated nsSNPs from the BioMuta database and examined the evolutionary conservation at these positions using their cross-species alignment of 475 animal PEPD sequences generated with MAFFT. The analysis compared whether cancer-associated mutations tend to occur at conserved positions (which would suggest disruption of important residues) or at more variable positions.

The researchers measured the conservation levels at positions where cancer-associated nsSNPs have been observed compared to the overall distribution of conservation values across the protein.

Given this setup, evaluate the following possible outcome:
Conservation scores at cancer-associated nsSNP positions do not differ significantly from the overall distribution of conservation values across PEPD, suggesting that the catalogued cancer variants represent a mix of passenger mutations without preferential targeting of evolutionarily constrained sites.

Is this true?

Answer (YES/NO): YES